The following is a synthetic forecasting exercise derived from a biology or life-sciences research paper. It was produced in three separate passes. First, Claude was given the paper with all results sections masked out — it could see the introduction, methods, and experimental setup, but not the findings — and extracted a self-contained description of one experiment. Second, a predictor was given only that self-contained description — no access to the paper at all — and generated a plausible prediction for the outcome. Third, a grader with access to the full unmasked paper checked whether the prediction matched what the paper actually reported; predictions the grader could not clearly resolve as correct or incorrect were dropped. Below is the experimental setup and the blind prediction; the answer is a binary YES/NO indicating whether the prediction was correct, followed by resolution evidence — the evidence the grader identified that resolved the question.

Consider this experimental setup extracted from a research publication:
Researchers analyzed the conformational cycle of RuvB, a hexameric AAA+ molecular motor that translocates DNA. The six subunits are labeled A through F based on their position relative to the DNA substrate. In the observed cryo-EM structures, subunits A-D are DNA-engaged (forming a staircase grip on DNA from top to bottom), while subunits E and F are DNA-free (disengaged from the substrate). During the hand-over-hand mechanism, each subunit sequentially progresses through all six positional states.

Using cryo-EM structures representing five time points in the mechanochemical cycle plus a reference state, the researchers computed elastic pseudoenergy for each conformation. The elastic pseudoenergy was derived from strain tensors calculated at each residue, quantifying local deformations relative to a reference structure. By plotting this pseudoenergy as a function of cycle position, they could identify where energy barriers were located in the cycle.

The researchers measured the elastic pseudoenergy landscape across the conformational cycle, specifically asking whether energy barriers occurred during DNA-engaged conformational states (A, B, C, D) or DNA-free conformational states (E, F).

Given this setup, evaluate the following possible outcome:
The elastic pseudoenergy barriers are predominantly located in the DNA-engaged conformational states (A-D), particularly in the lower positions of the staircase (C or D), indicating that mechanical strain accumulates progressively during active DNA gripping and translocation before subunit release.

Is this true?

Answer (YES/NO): NO